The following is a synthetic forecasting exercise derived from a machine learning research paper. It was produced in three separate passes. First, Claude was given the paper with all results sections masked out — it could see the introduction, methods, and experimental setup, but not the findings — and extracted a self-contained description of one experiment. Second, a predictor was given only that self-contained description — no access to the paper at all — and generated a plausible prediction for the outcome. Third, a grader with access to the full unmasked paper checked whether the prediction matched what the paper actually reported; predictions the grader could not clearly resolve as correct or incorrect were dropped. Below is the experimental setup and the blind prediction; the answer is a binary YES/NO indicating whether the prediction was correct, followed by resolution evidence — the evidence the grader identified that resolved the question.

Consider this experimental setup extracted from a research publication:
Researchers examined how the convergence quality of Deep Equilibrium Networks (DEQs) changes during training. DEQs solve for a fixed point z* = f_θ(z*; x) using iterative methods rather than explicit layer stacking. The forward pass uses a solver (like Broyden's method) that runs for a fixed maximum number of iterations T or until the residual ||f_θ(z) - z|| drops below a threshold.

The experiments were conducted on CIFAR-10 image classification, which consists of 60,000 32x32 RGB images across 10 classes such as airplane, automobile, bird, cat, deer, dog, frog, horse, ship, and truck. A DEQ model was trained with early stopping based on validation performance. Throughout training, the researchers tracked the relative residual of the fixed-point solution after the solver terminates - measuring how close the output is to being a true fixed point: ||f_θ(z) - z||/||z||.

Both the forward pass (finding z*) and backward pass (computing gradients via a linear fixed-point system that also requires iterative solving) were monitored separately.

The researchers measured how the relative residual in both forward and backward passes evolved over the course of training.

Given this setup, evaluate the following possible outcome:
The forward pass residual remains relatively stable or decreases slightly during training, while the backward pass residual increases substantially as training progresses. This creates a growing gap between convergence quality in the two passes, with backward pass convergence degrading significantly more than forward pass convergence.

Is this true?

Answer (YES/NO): NO